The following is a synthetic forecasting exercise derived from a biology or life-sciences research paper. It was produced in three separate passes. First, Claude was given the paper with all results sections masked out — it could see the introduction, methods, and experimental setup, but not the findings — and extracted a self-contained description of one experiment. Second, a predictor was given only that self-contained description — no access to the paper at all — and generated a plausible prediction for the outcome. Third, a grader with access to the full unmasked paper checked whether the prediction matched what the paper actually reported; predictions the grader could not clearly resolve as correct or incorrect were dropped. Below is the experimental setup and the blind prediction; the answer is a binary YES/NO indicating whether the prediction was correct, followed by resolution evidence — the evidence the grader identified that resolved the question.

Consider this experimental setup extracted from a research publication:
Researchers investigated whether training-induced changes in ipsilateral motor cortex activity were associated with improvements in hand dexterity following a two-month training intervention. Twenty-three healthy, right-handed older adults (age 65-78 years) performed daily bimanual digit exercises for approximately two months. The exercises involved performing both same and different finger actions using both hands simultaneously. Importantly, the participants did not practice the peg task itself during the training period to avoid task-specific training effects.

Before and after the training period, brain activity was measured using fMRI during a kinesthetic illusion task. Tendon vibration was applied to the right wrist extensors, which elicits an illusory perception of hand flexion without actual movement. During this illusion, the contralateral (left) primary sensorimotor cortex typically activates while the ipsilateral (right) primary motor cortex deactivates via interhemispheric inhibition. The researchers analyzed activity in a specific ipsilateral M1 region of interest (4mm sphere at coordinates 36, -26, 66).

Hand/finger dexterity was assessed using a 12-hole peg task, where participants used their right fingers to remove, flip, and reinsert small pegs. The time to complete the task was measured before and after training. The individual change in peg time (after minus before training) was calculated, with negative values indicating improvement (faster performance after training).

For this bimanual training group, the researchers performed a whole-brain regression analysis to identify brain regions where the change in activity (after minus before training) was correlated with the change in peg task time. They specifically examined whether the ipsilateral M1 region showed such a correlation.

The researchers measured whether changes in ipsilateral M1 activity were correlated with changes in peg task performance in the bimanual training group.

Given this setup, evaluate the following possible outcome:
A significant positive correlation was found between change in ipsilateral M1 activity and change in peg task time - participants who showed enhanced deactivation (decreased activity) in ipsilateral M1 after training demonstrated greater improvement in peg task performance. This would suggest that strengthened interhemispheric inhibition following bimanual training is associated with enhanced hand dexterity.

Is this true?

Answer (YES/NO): YES